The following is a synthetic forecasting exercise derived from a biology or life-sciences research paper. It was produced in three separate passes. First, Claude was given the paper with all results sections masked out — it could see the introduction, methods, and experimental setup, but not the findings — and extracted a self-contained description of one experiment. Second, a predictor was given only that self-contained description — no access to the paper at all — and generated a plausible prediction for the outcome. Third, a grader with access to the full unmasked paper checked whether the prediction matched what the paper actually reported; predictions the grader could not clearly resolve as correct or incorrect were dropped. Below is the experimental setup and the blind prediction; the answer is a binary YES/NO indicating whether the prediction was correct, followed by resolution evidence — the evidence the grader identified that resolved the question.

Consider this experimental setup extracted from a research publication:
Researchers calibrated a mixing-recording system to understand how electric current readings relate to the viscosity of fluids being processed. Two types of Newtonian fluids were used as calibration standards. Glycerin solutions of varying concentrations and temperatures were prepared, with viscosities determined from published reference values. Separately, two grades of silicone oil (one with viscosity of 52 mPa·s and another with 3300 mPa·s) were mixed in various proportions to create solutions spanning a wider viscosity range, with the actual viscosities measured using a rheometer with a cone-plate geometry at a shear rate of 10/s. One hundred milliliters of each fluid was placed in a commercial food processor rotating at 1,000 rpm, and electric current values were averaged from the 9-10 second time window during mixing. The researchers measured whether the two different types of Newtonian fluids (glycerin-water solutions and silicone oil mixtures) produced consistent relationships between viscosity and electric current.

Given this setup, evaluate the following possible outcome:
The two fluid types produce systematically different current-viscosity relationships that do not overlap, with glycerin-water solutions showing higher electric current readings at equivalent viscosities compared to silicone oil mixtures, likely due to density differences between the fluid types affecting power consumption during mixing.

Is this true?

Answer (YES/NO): NO